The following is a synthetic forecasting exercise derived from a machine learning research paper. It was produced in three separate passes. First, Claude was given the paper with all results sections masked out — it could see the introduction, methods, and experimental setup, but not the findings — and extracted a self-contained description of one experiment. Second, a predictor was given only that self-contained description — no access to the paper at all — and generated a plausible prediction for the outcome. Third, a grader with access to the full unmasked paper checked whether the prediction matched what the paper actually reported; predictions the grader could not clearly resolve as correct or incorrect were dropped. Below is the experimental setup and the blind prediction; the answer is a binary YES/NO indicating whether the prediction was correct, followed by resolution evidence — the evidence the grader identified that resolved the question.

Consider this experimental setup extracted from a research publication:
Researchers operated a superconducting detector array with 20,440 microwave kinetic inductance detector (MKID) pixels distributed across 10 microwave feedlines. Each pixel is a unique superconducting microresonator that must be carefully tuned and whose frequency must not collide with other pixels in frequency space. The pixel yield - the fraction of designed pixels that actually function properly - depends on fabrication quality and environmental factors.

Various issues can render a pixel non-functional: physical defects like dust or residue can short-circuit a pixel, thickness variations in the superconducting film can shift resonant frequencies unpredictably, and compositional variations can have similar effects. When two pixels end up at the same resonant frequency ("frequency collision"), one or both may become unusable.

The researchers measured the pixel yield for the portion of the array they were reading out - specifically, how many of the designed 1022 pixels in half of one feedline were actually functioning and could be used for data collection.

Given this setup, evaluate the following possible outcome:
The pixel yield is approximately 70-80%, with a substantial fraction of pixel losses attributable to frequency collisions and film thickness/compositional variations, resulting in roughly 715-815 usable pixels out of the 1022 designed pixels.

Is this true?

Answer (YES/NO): NO